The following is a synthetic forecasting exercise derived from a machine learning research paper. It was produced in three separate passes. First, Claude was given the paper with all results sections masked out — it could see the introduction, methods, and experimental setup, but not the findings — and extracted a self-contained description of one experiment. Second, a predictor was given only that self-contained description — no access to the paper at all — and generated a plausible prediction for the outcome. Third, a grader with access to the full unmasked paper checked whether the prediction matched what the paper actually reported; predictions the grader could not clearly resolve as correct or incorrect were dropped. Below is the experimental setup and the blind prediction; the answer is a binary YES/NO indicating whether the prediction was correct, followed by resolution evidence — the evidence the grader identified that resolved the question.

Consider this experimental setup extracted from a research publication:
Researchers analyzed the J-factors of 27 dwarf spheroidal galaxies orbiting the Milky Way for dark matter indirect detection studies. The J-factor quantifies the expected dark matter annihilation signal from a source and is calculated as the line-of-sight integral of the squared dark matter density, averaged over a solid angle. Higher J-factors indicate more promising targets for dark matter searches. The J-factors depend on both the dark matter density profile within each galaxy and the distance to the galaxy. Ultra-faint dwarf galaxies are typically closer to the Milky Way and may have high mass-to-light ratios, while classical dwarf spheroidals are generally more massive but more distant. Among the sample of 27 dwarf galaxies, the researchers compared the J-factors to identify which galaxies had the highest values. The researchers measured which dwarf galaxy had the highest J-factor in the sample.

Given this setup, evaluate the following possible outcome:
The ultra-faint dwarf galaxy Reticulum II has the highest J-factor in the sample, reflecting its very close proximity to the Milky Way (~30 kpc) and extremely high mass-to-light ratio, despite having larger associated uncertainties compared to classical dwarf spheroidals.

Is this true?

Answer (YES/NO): NO